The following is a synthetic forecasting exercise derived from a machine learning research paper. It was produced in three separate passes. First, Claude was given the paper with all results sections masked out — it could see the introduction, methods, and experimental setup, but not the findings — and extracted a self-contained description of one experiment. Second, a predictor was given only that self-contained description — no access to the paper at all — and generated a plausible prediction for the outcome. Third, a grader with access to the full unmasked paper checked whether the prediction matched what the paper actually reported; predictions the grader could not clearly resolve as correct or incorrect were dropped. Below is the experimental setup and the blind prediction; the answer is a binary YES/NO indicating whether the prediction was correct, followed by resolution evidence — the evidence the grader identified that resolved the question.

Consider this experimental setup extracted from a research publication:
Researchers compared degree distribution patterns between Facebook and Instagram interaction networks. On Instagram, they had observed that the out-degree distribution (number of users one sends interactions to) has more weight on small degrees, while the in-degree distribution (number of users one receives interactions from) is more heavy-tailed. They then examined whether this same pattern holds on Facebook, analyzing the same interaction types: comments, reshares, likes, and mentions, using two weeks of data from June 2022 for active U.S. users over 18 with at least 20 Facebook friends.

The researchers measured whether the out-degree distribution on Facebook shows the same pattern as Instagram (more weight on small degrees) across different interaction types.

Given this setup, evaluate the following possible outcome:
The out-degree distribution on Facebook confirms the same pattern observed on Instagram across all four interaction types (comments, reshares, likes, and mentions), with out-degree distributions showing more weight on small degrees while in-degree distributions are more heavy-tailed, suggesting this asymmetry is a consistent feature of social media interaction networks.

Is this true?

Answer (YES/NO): NO